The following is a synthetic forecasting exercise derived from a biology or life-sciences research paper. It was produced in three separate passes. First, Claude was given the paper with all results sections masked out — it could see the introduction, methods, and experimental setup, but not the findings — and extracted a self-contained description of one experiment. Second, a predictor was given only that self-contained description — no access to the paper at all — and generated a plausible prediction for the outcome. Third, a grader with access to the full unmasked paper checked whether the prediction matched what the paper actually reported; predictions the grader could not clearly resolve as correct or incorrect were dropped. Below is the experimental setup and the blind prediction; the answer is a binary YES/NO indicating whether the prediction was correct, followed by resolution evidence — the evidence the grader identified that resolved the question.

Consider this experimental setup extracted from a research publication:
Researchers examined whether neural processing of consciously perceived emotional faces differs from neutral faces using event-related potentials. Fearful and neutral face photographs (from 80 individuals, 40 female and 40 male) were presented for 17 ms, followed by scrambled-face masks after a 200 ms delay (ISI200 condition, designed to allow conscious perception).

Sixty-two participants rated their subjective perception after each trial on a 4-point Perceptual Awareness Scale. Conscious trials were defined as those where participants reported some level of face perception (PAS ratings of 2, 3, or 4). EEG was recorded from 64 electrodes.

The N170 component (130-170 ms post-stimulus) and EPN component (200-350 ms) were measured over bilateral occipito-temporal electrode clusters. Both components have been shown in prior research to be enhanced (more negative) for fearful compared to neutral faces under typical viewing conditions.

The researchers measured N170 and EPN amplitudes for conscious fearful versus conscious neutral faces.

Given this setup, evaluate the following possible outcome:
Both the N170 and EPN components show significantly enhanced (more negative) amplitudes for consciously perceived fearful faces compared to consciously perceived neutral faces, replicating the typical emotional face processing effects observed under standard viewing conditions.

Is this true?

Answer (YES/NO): NO